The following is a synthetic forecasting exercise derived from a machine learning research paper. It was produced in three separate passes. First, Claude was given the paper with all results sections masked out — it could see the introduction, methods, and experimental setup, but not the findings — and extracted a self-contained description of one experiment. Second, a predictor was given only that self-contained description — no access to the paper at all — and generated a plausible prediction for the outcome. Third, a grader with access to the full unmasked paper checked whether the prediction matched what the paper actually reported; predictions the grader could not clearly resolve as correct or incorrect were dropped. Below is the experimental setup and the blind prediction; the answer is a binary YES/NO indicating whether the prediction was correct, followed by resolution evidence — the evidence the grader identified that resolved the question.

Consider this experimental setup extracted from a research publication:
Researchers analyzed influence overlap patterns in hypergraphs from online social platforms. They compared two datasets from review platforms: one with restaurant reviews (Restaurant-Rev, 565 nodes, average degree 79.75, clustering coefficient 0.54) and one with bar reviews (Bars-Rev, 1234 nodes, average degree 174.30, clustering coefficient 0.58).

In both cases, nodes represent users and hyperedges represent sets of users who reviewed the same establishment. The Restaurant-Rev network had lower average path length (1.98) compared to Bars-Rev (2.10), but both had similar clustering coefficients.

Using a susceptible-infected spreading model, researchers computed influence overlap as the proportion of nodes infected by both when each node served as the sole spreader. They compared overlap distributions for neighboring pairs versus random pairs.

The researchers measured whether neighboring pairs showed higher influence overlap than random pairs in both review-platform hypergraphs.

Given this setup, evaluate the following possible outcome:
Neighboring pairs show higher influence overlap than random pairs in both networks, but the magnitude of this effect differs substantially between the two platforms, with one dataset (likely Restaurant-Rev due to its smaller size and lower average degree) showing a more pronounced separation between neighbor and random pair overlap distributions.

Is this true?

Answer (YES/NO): NO